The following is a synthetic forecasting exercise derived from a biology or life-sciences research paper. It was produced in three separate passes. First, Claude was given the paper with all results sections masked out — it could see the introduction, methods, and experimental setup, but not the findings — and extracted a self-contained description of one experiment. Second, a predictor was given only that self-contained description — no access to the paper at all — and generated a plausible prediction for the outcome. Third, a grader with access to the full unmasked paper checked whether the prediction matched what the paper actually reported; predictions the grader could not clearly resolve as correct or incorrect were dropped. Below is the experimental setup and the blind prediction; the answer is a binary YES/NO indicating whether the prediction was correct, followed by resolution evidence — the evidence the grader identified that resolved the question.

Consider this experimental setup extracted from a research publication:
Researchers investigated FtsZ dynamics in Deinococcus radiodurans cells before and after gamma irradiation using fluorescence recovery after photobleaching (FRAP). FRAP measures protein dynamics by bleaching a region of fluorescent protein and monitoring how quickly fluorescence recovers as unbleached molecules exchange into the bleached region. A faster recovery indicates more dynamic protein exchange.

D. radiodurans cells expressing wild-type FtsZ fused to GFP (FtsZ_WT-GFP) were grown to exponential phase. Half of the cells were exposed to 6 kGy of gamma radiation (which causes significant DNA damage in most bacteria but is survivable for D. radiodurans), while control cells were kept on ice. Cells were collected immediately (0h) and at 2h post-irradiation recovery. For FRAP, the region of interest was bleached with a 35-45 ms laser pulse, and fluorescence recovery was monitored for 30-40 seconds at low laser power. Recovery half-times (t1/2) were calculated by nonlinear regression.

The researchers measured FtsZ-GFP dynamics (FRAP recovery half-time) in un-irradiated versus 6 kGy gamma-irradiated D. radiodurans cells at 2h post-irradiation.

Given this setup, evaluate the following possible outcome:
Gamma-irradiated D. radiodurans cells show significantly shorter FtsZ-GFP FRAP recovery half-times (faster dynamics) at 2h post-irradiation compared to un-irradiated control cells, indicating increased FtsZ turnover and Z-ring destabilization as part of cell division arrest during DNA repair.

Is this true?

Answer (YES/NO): NO